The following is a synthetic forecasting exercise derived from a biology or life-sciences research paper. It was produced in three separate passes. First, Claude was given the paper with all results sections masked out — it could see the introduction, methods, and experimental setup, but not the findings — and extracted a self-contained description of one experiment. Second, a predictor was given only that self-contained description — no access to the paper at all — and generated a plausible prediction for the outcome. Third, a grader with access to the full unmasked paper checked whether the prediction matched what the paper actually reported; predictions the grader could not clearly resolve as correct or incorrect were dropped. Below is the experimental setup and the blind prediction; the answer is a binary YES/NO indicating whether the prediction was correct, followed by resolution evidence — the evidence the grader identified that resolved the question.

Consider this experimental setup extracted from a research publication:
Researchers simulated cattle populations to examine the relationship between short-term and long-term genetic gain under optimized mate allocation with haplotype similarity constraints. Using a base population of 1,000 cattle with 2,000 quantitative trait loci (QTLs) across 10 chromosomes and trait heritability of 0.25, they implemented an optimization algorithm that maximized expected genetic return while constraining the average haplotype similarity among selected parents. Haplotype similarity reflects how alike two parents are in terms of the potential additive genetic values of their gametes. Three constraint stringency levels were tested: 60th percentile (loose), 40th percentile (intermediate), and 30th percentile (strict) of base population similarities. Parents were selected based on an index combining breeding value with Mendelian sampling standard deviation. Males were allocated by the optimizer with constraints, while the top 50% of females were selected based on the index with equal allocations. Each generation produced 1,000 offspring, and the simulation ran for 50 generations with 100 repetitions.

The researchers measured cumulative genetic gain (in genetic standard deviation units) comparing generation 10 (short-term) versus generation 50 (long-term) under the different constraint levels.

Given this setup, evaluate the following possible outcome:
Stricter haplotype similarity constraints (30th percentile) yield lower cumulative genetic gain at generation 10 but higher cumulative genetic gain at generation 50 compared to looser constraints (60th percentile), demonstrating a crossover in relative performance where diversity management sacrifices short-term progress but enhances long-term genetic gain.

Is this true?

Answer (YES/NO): NO